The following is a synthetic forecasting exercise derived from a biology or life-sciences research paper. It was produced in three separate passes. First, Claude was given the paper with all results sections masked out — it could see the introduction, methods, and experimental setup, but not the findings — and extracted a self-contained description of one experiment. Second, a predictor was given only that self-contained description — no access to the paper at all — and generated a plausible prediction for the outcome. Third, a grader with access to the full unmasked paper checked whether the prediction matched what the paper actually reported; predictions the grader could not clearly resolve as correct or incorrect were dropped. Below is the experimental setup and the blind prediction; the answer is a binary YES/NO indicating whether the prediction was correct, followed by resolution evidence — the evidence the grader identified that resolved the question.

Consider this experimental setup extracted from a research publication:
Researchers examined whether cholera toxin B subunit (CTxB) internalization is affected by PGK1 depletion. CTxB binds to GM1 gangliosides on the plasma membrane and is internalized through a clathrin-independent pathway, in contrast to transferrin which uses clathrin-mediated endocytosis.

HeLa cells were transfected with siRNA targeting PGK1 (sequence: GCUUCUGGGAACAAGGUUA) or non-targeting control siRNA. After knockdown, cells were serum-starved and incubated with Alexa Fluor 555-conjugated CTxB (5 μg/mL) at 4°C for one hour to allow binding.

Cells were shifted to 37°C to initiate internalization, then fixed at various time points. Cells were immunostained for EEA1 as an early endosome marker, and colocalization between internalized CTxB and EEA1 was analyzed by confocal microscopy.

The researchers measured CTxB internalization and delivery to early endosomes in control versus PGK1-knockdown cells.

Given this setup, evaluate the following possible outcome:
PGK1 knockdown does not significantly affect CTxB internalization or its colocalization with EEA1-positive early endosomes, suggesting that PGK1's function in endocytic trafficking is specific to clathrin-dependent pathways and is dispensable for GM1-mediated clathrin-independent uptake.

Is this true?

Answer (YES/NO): YES